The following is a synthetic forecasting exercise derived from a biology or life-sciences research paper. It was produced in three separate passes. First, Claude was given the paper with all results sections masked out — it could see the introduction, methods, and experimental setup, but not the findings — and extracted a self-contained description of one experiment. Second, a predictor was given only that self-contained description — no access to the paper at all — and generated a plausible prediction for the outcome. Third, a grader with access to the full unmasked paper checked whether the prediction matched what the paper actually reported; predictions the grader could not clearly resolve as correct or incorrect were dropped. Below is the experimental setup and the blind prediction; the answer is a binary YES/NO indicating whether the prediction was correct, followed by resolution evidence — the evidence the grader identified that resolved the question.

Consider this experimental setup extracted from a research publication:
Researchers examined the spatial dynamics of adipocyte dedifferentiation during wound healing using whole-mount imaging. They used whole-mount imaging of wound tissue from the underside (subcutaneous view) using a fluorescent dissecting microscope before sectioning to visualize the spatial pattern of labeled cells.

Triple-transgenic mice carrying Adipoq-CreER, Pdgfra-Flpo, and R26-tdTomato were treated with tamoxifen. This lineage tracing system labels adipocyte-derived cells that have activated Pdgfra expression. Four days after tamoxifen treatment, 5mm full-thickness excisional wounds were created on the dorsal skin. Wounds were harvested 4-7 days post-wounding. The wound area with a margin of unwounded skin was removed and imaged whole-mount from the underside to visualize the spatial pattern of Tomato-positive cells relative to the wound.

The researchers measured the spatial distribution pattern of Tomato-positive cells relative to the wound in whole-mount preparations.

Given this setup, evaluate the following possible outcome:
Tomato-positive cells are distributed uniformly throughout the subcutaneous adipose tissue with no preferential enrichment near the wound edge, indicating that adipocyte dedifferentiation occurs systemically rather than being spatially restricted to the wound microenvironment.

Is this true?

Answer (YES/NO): NO